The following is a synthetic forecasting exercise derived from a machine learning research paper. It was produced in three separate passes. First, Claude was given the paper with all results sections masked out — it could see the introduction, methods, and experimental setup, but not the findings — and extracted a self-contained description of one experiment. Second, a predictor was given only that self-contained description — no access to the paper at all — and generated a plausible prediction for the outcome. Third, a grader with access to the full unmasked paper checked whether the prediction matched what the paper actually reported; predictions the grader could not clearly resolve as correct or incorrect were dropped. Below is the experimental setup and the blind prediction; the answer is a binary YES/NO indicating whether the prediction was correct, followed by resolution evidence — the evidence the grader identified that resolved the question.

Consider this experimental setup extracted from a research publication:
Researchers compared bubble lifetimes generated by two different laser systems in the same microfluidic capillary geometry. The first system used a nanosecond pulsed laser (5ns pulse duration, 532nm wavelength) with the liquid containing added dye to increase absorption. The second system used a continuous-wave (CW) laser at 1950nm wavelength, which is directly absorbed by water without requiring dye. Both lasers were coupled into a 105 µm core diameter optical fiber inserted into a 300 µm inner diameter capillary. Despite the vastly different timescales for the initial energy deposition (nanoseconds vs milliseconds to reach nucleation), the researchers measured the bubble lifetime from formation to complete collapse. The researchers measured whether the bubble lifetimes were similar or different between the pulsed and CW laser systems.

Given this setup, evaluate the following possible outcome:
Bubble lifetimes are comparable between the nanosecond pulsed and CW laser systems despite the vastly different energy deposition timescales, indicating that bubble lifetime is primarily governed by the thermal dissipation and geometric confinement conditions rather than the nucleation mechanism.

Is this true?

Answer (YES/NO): YES